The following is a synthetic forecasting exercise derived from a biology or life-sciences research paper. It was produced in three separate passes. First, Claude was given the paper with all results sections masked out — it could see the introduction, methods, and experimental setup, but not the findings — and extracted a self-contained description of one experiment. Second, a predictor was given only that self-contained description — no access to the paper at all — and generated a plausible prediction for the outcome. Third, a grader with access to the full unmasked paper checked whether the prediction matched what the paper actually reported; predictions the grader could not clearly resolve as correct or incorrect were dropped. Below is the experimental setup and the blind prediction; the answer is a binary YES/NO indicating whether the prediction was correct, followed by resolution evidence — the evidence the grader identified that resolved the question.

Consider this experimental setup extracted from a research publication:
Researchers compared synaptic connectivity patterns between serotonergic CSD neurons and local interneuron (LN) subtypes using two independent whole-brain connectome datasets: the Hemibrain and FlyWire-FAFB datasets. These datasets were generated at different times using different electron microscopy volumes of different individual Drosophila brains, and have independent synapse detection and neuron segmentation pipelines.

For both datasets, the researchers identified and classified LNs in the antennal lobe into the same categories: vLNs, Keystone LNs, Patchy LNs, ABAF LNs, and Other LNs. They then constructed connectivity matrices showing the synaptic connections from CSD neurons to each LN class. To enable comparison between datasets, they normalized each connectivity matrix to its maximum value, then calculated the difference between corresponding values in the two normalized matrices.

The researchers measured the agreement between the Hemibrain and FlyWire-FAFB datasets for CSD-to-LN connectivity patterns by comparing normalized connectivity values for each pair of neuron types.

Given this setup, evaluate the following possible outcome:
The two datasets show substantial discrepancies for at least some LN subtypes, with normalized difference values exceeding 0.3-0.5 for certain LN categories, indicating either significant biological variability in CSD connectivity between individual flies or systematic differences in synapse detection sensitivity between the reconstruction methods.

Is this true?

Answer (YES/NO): NO